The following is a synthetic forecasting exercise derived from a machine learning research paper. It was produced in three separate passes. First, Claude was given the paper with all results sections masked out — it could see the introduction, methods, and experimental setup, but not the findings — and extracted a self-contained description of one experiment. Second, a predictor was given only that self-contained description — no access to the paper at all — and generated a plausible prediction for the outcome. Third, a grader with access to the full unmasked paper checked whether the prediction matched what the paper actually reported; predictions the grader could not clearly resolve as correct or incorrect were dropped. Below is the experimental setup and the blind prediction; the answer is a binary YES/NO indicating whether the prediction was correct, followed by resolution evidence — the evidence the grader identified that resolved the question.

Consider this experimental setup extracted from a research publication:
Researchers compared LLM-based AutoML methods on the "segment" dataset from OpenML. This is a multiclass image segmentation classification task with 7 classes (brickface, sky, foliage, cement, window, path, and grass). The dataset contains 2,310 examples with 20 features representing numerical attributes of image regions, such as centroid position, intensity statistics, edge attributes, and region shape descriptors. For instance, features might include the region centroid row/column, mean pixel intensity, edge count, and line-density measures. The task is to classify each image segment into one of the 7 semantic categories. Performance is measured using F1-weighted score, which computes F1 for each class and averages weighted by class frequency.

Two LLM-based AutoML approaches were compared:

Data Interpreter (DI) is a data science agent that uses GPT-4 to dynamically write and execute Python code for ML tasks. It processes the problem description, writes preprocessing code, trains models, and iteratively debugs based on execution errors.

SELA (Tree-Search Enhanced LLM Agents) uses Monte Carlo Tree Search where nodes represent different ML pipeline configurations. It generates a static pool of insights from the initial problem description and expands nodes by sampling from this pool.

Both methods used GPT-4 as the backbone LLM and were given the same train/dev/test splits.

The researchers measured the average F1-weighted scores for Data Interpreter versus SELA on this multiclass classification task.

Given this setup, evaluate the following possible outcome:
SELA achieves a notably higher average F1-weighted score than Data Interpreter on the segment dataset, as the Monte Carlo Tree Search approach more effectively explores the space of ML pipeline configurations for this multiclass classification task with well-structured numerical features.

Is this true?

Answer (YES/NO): YES